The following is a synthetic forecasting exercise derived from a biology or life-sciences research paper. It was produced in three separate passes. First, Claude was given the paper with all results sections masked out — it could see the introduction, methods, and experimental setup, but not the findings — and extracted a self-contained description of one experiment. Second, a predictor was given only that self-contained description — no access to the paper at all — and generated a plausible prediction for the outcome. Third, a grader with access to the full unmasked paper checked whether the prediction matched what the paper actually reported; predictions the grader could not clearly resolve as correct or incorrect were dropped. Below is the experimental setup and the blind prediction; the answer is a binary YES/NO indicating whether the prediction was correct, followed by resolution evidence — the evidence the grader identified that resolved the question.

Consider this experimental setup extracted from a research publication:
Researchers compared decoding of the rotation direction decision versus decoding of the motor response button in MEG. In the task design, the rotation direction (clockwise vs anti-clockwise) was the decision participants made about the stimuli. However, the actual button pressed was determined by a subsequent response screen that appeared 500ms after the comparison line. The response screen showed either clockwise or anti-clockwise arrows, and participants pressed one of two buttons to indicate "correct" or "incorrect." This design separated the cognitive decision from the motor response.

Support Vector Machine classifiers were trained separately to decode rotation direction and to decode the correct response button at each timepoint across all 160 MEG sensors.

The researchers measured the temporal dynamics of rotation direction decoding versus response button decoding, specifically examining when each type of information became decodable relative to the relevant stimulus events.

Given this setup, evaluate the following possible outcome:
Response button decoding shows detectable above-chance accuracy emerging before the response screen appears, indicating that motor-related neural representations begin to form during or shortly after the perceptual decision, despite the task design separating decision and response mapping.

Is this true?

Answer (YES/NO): NO